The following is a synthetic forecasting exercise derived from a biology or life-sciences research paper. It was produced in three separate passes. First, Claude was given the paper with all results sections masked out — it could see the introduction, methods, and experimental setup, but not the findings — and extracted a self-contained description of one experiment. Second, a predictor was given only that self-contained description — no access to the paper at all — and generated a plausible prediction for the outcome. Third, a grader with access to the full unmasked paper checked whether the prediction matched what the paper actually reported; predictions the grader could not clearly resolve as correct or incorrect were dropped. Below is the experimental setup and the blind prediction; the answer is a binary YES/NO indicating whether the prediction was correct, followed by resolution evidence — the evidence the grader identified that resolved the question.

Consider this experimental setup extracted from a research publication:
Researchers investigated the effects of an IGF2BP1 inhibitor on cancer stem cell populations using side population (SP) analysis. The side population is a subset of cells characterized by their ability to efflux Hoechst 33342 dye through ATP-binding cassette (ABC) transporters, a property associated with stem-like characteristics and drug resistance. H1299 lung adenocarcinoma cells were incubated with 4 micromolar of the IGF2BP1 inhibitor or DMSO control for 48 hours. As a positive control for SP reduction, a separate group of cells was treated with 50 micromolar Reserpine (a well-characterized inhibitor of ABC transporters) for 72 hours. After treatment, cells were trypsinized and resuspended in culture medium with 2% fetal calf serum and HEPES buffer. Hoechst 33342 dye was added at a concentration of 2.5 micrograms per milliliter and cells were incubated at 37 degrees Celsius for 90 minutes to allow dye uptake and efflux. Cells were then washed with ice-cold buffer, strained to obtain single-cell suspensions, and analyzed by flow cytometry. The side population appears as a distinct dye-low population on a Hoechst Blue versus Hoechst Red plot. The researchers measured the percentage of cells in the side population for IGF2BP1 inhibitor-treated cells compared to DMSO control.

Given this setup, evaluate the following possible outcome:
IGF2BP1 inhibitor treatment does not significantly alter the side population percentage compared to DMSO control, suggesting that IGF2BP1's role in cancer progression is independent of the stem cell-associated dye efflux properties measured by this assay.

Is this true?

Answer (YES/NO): NO